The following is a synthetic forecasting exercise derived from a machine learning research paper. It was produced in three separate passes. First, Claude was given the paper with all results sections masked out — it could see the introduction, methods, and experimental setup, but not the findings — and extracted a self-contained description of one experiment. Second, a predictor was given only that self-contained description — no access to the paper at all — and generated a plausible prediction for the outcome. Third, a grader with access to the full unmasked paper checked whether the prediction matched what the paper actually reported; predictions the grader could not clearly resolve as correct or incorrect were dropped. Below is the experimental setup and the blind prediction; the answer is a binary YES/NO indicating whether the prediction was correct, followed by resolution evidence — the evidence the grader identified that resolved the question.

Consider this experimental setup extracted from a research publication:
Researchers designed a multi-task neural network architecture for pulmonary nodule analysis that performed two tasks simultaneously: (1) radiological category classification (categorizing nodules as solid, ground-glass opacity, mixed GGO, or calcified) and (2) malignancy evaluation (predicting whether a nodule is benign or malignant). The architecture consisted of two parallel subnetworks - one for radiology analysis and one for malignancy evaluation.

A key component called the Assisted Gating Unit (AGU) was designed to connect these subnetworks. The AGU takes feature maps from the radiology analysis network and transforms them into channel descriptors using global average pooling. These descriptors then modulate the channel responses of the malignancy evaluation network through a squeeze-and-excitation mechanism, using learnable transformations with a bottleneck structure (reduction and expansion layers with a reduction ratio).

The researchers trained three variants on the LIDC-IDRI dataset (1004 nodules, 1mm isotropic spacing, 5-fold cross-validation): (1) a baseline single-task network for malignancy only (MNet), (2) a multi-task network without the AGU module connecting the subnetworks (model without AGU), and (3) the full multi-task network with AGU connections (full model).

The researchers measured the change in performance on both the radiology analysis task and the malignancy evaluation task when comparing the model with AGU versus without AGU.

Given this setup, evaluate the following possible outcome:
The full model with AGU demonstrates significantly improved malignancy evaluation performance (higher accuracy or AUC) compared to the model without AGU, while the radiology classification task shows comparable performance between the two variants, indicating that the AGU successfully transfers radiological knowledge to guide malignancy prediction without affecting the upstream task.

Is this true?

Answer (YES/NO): YES